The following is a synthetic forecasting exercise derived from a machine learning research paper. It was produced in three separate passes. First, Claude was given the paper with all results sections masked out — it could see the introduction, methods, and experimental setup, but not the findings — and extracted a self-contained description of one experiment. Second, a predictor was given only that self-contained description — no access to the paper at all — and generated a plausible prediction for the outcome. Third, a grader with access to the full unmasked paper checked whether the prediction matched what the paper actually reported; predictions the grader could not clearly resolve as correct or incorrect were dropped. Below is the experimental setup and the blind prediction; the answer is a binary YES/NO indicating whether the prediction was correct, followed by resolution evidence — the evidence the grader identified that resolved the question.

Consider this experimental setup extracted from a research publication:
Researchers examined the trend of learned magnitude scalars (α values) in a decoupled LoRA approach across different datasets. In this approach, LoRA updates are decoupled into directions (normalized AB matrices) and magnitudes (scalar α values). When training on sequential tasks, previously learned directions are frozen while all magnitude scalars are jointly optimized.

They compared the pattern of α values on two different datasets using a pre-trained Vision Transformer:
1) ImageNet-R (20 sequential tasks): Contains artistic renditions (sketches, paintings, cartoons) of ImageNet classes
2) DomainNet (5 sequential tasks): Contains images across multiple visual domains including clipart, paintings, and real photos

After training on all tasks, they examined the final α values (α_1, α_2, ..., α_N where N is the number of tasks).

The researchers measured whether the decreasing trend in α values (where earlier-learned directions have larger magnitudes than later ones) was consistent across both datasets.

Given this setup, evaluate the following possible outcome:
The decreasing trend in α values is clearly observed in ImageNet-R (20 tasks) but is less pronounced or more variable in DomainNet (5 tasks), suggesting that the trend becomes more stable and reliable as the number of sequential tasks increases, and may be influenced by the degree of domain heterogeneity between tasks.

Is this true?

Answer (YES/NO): NO